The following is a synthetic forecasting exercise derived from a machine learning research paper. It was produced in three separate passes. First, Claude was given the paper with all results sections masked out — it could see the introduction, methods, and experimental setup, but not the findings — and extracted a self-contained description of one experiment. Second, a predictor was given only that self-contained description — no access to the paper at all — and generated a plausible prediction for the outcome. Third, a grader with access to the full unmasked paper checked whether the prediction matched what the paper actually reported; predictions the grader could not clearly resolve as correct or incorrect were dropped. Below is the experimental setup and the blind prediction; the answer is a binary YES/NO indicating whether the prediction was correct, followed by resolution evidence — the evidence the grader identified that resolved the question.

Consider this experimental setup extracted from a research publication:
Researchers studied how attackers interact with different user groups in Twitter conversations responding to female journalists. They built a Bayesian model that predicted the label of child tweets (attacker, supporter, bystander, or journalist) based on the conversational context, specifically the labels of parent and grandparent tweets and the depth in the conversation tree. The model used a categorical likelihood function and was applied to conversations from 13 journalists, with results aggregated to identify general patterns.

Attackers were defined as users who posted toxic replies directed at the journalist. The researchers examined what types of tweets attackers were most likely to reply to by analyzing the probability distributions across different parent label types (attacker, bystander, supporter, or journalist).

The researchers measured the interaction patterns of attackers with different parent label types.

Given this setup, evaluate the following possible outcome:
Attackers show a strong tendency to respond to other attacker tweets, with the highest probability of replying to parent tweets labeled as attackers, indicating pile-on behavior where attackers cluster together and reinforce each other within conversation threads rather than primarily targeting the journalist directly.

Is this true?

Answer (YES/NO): YES